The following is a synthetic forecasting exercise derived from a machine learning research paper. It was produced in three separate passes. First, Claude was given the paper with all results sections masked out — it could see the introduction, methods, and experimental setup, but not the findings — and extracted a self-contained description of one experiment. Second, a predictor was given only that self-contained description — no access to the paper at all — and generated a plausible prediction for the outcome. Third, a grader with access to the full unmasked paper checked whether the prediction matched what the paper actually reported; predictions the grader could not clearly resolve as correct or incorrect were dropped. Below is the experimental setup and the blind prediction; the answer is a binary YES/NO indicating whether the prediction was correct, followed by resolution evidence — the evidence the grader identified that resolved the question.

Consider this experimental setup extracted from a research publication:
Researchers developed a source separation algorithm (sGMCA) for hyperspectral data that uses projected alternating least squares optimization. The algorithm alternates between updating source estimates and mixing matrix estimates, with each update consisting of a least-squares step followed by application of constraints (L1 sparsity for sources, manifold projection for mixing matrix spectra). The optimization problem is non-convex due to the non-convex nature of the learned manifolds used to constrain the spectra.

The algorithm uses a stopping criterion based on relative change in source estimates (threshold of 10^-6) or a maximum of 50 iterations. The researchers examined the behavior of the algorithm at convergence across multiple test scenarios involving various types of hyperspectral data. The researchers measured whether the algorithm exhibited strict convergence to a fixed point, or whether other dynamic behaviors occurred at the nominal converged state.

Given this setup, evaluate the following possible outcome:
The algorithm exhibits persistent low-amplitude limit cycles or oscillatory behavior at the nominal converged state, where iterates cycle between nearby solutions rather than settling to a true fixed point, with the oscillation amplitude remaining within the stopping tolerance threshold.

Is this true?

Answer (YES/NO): NO